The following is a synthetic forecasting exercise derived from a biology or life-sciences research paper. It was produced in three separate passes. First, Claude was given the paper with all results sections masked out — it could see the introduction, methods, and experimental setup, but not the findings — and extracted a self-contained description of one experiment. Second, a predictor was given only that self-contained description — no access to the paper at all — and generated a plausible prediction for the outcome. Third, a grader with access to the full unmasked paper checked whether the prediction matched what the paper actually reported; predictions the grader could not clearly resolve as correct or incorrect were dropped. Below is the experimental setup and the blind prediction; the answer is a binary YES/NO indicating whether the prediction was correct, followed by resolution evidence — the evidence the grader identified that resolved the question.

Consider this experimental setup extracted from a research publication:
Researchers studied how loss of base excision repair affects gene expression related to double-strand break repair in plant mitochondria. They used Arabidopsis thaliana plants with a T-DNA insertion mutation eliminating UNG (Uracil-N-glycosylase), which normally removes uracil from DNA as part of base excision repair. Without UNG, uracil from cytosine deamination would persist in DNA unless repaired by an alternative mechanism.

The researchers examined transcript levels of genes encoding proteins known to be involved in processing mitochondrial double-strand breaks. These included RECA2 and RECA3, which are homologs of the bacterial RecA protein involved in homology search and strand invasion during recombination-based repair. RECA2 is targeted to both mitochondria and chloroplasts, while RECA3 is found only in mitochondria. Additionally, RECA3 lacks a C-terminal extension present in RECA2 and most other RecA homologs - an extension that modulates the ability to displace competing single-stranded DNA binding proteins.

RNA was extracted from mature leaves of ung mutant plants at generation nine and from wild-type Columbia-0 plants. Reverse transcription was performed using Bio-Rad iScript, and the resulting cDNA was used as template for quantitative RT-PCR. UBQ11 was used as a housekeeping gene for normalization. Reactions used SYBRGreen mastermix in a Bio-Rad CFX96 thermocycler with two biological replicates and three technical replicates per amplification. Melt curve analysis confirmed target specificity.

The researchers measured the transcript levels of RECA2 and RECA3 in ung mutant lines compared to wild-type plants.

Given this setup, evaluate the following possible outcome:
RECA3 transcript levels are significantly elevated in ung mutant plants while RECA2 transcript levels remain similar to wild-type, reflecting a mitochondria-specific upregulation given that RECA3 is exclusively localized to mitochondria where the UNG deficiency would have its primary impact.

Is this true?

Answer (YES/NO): NO